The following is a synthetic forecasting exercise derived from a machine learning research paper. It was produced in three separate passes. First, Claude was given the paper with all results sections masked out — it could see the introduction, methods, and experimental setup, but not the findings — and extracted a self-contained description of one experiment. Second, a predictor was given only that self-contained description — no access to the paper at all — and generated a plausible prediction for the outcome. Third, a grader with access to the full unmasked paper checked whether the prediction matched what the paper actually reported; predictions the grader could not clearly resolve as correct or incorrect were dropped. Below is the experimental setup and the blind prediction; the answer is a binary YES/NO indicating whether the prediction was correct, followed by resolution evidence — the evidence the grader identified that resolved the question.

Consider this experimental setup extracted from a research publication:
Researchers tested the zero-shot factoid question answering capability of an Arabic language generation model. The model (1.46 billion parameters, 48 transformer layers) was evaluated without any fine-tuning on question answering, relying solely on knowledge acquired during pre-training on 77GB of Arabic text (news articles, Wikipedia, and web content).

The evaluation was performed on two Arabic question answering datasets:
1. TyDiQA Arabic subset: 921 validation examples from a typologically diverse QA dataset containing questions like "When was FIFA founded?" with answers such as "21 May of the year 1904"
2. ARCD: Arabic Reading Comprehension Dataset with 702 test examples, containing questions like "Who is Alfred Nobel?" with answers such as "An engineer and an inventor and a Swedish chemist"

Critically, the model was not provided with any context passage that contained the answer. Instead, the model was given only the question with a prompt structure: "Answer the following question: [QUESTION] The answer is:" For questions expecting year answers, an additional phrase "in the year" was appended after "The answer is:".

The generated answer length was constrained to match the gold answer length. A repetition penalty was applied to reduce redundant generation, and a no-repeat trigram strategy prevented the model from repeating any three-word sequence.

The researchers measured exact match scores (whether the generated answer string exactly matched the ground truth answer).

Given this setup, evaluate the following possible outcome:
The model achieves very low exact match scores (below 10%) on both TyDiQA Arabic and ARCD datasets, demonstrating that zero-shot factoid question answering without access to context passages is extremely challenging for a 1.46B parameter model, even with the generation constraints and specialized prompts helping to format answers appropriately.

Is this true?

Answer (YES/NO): YES